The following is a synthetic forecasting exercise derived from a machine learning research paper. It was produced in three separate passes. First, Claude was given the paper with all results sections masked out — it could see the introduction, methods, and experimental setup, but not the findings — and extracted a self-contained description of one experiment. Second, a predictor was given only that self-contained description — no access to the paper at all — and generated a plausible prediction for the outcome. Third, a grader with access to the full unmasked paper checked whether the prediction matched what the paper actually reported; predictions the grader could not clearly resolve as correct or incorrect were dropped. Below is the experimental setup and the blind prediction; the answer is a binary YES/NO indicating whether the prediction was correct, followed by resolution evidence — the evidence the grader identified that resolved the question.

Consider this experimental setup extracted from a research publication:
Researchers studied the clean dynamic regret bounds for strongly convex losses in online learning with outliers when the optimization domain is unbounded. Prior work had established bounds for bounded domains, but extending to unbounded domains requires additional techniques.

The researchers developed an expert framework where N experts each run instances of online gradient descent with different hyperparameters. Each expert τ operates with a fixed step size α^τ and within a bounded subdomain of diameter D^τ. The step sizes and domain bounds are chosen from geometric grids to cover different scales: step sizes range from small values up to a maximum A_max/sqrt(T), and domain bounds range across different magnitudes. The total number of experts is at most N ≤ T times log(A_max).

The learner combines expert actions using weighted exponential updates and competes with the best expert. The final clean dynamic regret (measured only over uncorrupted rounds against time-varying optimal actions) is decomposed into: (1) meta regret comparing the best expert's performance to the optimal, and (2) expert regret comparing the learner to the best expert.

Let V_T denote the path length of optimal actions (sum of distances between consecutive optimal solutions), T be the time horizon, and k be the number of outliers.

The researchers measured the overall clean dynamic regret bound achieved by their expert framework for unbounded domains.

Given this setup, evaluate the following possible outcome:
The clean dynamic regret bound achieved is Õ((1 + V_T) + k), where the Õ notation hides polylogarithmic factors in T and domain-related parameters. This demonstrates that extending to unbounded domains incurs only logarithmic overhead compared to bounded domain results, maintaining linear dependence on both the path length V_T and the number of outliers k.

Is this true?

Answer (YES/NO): NO